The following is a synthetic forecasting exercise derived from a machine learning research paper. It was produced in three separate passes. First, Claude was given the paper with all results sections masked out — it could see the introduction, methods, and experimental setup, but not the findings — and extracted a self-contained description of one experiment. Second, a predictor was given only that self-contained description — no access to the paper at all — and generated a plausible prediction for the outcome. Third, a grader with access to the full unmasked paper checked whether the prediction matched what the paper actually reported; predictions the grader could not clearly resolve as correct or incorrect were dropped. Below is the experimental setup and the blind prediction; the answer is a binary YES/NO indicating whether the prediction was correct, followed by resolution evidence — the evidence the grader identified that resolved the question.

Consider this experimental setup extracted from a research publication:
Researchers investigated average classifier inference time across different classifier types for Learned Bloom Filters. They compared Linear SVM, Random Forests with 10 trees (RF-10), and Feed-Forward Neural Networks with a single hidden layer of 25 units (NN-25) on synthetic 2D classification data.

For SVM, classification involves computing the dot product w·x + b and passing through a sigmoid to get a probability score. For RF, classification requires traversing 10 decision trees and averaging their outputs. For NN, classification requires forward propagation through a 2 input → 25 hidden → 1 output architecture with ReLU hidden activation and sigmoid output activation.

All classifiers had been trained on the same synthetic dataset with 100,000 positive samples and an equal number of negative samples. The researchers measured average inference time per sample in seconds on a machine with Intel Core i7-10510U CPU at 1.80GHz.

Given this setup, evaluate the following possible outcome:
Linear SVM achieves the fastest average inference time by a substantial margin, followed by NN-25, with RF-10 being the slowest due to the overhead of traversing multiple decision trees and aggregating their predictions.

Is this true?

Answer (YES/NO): NO